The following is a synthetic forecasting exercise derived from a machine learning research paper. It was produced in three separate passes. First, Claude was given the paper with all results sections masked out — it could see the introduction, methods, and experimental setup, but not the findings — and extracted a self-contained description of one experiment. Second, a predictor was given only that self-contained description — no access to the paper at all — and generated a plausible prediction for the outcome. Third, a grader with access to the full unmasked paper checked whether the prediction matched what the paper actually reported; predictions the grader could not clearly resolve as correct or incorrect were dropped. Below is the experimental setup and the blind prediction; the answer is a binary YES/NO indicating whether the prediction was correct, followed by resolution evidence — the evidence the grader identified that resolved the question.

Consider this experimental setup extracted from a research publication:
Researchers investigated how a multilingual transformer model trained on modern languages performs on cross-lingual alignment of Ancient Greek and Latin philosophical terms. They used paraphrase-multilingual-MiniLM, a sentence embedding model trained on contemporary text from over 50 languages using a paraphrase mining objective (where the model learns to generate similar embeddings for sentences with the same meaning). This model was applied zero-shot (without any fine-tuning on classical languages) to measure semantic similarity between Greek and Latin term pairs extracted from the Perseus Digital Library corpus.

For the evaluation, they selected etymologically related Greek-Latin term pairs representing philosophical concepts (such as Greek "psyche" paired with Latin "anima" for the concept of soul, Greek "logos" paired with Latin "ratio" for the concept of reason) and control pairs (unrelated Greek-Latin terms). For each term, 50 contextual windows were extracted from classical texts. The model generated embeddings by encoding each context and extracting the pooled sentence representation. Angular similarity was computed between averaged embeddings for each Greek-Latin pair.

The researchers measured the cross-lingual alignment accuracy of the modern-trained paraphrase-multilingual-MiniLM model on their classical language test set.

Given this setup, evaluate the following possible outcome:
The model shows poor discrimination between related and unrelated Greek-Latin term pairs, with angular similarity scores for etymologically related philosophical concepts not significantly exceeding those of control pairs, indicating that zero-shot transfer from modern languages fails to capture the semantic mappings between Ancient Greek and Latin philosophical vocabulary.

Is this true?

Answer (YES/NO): NO